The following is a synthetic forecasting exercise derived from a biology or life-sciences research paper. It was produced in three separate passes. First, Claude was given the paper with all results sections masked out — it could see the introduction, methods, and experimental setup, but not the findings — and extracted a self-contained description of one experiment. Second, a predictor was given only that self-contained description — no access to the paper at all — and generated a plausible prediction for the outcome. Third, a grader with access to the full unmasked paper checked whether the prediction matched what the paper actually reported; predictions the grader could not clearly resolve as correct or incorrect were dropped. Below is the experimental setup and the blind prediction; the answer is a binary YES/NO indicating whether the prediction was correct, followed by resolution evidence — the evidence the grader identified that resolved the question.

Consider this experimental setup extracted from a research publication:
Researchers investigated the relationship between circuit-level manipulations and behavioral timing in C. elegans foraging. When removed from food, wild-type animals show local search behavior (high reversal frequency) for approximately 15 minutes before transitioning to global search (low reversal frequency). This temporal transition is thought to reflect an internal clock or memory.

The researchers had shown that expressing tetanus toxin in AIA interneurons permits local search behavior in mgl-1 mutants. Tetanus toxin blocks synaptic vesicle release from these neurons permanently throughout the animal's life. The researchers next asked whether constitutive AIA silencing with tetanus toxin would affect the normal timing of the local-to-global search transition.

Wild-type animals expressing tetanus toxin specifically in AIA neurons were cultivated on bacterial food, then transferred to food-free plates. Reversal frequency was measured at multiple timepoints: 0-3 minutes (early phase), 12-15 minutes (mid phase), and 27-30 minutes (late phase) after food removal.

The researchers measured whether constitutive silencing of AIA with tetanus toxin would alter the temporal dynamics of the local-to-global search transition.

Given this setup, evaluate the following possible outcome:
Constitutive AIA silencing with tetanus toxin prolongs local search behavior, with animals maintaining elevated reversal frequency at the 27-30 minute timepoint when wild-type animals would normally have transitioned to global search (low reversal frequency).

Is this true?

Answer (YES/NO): NO